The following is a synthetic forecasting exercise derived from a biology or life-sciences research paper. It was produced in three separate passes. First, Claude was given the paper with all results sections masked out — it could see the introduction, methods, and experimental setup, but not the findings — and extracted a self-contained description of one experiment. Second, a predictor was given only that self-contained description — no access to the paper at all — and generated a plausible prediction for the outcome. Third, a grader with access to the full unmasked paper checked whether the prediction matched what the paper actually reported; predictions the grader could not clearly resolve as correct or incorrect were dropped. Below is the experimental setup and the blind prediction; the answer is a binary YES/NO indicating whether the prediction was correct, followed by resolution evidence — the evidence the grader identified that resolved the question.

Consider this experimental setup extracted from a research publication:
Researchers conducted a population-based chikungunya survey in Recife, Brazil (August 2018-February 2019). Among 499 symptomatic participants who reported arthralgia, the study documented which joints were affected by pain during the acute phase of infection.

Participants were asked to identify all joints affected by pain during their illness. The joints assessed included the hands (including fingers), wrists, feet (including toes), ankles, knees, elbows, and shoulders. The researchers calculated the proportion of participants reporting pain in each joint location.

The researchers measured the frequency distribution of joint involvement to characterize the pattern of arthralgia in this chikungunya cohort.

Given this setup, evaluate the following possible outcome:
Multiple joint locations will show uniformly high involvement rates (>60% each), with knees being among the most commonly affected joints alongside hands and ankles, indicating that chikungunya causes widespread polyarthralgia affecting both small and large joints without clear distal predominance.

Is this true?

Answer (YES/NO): NO